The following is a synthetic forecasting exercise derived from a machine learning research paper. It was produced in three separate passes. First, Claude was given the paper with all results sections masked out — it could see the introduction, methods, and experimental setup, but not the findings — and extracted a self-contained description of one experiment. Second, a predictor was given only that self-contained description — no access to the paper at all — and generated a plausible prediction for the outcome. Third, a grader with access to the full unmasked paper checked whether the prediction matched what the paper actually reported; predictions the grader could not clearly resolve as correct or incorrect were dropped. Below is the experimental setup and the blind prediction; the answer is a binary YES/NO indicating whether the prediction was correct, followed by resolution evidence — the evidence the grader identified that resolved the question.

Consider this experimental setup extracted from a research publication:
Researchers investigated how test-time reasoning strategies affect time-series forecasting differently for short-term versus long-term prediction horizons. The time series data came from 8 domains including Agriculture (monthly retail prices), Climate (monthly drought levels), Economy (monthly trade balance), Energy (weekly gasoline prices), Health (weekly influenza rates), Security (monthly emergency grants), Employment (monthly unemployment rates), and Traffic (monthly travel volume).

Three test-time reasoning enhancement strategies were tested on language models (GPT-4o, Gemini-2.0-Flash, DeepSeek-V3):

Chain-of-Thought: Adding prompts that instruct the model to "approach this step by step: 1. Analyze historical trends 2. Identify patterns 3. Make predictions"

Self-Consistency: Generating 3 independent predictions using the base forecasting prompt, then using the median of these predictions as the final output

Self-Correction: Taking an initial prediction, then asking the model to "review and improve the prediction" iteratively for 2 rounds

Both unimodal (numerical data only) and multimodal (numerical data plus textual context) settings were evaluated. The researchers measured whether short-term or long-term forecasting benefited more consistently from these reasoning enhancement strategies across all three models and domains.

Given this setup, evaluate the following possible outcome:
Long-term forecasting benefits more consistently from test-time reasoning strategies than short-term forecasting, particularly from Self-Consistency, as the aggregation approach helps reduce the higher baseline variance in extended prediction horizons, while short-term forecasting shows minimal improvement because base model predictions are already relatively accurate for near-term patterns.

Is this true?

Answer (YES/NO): NO